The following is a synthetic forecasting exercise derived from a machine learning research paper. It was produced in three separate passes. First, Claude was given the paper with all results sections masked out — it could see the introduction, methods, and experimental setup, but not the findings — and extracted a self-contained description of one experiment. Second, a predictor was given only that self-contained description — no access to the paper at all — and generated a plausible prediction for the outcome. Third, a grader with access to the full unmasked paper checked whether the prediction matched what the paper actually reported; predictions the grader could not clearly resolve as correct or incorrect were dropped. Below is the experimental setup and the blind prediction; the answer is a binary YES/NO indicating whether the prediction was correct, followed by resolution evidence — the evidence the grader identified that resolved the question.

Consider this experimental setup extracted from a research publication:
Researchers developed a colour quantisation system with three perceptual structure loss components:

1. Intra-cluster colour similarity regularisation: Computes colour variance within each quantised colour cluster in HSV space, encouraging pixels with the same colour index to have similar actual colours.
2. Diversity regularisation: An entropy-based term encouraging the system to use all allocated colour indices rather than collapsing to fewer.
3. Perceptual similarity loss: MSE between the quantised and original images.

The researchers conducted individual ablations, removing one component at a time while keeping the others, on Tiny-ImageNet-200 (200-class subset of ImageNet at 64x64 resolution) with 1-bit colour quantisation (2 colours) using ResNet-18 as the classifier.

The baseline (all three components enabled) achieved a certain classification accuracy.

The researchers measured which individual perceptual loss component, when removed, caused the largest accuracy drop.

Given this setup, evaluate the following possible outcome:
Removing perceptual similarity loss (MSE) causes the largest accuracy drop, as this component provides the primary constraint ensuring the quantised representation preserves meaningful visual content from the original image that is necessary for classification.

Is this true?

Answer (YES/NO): NO